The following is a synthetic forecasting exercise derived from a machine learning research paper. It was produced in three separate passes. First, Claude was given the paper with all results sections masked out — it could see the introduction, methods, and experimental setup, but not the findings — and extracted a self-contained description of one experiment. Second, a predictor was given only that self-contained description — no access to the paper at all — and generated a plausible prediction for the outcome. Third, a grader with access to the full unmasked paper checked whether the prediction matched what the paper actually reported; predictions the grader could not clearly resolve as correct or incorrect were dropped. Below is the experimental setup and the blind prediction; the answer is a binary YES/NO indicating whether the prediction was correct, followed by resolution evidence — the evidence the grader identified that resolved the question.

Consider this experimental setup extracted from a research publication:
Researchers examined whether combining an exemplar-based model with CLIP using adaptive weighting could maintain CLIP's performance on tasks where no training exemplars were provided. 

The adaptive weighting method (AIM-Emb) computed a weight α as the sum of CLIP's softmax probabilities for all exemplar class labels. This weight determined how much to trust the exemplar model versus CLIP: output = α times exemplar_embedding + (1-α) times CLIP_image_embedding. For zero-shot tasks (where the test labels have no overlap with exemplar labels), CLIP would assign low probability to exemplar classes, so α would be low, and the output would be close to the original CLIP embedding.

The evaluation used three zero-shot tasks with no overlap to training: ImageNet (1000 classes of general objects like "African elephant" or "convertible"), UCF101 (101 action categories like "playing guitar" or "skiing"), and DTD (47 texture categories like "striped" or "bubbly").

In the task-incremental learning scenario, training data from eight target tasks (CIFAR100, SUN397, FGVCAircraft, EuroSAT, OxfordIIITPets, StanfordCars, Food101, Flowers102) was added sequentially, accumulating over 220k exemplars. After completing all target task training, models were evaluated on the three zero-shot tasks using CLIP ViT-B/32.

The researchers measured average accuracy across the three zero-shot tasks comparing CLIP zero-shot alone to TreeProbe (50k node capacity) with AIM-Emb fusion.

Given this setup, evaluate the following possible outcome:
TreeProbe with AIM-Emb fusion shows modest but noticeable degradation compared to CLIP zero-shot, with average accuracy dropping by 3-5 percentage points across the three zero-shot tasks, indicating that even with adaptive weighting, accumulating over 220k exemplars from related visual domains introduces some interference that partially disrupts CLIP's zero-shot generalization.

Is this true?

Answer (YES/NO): NO